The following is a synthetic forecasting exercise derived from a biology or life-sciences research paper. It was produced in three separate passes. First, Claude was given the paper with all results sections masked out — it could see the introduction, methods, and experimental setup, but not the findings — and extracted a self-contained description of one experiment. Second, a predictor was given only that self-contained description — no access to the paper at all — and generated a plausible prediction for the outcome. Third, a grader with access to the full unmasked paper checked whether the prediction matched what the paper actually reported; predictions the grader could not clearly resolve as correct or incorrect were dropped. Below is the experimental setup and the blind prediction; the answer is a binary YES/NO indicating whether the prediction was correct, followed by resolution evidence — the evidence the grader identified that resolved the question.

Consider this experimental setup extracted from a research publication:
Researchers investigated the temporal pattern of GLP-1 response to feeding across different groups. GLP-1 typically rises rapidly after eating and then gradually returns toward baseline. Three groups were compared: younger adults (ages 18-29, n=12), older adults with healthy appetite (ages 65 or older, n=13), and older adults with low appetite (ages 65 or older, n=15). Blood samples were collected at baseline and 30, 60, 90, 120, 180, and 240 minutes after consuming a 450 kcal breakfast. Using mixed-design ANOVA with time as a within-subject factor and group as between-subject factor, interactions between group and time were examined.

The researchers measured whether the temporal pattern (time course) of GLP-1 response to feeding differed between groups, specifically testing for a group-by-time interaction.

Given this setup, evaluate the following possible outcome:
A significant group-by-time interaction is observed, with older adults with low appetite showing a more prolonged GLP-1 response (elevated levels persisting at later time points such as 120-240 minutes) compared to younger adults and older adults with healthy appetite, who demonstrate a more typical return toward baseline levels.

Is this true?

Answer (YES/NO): NO